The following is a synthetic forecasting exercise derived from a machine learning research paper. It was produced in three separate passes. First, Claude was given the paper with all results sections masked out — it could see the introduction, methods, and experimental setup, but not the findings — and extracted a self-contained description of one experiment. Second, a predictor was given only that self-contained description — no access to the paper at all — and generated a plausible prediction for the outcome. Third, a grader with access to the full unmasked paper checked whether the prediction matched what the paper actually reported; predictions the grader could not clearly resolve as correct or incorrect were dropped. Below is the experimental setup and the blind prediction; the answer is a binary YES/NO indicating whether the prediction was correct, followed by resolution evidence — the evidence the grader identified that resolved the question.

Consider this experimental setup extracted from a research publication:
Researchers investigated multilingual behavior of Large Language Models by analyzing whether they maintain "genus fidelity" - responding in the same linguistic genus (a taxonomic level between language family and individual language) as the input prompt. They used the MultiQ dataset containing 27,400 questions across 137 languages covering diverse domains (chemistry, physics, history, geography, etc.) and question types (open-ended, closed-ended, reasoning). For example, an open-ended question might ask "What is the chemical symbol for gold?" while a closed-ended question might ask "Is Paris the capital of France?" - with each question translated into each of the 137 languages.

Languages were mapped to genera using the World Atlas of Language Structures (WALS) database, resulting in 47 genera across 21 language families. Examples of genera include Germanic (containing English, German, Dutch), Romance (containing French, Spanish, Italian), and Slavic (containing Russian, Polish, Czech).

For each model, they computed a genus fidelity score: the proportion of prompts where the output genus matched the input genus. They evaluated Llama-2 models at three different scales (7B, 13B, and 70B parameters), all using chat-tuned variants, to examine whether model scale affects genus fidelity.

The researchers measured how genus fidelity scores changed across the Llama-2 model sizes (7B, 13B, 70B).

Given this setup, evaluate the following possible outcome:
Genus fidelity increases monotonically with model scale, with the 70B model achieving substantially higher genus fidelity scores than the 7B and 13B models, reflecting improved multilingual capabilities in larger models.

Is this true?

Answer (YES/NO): NO